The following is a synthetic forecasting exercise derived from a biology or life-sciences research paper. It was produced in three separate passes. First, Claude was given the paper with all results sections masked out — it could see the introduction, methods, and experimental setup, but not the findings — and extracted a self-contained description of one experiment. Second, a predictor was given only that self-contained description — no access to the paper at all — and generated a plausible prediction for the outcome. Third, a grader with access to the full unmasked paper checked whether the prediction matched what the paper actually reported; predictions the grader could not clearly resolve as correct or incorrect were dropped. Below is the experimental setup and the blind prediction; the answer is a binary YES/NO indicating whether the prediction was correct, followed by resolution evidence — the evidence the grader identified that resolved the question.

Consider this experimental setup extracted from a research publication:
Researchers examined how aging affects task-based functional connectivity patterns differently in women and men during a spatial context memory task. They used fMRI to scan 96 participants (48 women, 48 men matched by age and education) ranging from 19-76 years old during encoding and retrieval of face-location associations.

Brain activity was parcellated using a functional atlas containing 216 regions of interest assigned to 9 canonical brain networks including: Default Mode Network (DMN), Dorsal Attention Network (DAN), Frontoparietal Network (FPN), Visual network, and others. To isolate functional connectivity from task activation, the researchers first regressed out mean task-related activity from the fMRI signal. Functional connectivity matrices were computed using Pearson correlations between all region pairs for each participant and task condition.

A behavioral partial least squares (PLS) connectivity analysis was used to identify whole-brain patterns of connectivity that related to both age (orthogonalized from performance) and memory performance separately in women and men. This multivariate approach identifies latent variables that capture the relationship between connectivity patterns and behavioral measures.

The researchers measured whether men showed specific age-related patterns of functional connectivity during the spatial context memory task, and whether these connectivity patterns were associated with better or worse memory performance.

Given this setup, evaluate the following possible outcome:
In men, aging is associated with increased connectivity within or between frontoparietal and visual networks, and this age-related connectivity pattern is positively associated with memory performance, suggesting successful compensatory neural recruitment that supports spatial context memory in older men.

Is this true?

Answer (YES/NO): NO